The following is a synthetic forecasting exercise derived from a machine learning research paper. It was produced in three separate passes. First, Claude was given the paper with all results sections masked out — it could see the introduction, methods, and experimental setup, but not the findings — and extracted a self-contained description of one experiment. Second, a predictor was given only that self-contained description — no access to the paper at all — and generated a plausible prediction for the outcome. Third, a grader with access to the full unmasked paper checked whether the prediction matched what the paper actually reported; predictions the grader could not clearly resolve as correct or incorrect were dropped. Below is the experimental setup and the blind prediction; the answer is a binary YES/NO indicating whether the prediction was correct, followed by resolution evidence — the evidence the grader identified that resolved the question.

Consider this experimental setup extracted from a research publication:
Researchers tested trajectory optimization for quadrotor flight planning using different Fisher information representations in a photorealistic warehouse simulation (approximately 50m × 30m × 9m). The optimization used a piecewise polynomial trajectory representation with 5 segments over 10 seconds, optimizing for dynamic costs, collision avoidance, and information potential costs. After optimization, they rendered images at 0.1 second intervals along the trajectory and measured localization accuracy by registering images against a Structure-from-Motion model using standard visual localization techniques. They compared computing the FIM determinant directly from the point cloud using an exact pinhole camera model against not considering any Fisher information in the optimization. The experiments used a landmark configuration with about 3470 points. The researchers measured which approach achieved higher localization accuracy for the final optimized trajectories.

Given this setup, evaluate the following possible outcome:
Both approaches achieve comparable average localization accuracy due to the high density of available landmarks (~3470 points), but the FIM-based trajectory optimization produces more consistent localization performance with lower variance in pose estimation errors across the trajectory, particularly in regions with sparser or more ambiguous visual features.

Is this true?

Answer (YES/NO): NO